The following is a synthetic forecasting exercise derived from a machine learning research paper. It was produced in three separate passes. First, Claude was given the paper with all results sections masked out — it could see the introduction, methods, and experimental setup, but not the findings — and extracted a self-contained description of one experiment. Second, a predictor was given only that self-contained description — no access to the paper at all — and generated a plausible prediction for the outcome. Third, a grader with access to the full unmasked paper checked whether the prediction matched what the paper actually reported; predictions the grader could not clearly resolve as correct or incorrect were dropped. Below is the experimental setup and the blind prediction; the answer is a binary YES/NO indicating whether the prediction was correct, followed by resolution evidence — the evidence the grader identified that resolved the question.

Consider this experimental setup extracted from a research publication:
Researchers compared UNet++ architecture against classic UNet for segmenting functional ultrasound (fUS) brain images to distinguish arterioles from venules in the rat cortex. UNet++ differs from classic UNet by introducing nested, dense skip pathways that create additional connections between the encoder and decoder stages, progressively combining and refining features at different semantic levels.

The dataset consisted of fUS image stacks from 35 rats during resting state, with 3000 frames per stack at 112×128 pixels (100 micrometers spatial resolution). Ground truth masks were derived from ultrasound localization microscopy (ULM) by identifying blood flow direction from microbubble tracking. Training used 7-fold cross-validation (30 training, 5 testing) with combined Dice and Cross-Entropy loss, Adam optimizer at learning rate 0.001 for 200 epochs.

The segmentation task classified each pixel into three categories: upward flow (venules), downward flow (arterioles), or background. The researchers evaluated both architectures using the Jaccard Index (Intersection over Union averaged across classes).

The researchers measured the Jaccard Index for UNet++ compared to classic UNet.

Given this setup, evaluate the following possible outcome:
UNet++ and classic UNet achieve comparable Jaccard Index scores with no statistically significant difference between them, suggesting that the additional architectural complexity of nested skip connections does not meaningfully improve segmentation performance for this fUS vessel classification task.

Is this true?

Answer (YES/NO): YES